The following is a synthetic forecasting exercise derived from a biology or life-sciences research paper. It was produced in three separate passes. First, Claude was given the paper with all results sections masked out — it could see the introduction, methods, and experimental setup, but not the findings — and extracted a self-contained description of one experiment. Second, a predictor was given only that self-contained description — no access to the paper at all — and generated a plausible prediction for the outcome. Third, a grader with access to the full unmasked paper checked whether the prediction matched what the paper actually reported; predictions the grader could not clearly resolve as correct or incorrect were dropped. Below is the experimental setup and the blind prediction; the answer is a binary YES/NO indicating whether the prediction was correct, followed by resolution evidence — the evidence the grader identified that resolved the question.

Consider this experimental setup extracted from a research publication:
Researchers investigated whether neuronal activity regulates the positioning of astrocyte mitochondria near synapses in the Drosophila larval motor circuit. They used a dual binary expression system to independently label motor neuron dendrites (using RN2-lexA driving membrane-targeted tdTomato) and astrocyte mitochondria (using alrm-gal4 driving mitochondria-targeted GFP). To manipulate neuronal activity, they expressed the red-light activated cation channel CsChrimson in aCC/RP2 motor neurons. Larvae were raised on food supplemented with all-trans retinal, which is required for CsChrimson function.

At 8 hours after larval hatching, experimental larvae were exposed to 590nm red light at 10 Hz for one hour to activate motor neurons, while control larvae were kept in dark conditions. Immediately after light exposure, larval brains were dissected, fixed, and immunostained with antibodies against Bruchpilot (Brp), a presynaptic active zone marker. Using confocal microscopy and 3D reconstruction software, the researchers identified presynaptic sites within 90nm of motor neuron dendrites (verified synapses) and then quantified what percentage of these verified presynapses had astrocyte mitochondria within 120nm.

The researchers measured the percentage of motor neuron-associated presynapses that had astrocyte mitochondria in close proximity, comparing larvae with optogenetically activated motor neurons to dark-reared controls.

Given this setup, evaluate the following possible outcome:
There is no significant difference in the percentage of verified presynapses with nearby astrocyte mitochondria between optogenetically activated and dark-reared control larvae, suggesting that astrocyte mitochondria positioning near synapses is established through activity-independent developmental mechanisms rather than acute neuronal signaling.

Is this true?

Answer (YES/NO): NO